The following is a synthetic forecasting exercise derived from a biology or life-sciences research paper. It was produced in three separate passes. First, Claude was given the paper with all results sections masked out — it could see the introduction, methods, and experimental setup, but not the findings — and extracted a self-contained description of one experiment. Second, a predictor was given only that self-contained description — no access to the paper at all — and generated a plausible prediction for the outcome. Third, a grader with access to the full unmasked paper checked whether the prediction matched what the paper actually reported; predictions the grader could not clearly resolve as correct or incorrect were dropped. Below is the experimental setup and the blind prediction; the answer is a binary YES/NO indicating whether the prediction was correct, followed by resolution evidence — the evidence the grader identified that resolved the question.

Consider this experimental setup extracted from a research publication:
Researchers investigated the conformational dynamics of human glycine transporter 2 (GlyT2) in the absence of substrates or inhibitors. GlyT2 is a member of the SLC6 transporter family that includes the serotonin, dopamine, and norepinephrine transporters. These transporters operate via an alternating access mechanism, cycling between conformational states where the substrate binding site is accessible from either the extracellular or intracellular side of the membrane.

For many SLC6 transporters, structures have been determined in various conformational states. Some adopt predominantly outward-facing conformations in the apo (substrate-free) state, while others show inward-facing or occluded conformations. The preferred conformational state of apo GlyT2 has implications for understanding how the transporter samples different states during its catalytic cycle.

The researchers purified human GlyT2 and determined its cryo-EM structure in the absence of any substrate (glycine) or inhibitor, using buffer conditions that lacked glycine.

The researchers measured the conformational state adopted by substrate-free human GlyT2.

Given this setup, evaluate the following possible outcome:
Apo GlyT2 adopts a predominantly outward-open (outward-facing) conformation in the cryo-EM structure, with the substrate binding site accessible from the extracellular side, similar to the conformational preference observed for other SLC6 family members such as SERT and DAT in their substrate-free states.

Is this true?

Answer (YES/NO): NO